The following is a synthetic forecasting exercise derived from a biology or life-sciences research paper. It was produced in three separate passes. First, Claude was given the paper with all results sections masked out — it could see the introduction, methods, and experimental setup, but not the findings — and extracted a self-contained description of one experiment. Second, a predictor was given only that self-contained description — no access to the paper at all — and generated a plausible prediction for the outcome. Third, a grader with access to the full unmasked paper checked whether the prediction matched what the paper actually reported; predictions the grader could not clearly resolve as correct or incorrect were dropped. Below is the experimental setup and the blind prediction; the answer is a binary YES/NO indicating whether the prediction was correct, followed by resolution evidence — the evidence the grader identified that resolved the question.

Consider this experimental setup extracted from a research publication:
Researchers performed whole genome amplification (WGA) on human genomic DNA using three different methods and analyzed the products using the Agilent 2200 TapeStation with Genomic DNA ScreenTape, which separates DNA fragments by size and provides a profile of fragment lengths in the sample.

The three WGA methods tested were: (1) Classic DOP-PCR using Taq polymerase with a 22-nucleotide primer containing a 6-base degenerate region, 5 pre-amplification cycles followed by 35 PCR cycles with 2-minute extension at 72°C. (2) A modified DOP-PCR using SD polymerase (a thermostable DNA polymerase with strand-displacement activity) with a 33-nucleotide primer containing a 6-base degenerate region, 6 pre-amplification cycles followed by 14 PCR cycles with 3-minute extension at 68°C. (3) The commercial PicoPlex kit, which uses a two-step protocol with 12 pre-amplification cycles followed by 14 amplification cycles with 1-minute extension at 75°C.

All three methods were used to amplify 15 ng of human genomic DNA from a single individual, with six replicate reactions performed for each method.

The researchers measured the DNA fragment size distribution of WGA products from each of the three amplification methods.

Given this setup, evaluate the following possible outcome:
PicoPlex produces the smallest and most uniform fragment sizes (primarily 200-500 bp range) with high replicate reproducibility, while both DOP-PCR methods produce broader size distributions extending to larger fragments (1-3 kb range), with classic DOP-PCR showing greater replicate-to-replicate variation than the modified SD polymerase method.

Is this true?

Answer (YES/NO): NO